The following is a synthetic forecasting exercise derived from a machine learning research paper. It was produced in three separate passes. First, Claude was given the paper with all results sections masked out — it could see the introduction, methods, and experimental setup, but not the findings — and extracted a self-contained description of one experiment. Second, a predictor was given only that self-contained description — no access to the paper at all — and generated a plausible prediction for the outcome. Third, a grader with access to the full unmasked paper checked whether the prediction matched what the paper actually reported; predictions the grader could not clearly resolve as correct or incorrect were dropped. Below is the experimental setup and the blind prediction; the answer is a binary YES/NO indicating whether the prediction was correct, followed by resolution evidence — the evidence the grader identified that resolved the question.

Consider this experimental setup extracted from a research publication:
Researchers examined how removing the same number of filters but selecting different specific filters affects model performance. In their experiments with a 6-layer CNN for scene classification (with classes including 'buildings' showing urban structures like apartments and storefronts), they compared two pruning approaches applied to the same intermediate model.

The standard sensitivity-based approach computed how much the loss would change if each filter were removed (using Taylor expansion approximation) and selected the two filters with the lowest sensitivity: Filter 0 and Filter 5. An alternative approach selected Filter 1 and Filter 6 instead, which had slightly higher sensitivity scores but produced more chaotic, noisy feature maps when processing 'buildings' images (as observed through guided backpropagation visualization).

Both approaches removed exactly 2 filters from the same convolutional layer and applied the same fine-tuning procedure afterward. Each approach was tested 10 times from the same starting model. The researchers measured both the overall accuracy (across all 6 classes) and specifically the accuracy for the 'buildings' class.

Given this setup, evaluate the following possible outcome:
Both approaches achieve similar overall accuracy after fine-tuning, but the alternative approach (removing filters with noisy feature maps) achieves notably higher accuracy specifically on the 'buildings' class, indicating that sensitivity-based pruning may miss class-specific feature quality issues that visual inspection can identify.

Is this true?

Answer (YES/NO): YES